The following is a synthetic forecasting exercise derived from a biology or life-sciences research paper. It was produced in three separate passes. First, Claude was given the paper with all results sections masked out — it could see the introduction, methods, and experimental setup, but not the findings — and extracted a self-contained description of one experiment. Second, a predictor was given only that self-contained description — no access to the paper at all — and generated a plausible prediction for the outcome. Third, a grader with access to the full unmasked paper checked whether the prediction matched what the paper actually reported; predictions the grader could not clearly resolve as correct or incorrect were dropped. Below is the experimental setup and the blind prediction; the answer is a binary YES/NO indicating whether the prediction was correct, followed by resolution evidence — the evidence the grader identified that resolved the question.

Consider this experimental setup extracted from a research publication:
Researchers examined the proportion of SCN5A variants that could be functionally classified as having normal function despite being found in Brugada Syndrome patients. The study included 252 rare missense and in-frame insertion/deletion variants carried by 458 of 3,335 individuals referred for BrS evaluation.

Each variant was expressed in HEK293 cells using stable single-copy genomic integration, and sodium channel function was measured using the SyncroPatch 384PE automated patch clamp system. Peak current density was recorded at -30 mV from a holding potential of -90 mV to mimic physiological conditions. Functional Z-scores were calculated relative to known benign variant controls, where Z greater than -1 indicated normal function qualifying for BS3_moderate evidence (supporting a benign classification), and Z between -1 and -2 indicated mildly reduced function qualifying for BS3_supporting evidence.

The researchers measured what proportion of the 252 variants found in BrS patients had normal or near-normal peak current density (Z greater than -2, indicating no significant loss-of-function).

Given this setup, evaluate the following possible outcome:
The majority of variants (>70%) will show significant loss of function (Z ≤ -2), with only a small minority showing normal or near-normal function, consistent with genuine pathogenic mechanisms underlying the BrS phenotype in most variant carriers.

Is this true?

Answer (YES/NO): NO